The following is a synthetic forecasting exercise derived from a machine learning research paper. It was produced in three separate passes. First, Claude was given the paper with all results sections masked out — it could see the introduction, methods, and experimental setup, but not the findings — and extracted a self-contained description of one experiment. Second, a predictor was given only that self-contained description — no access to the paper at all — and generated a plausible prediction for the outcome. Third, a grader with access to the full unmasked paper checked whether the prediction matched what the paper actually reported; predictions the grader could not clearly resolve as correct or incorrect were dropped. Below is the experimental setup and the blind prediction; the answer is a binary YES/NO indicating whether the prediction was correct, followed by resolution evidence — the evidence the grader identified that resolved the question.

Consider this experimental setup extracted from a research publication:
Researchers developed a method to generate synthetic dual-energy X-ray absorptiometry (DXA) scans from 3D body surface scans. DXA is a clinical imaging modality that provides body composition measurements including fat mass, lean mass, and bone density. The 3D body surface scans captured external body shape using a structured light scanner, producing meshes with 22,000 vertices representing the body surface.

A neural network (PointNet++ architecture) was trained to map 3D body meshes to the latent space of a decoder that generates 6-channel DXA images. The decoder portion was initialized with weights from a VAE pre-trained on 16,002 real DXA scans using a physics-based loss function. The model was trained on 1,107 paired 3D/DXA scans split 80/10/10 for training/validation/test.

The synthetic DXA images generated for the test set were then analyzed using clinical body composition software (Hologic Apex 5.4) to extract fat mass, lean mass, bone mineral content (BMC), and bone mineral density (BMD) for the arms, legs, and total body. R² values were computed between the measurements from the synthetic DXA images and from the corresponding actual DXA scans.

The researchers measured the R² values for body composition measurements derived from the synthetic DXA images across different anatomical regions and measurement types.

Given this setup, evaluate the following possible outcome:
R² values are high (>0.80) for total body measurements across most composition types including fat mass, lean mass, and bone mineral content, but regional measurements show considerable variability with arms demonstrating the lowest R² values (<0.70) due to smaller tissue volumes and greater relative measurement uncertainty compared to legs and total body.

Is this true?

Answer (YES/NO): NO